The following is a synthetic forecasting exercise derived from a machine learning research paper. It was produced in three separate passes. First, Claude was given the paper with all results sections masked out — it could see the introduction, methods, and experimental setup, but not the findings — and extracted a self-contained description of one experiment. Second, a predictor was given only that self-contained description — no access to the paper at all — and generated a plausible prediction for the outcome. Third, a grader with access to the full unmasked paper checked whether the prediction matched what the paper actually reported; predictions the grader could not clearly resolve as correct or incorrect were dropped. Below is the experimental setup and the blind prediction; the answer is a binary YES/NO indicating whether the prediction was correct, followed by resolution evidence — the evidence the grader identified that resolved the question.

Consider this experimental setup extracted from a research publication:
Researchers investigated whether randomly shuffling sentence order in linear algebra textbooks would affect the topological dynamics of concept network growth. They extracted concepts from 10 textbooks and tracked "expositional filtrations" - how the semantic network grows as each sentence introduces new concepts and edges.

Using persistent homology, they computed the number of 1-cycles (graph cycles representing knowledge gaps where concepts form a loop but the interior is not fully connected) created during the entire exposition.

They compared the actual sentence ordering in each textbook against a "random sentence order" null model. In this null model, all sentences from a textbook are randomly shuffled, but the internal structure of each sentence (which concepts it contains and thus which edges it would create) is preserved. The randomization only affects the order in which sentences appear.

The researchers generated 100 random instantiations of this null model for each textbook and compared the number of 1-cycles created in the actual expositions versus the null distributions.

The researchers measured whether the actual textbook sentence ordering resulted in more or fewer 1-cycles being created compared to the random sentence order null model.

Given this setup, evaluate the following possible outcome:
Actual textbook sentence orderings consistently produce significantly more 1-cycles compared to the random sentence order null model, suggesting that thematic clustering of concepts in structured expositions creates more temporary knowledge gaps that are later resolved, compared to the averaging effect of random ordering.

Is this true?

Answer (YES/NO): NO